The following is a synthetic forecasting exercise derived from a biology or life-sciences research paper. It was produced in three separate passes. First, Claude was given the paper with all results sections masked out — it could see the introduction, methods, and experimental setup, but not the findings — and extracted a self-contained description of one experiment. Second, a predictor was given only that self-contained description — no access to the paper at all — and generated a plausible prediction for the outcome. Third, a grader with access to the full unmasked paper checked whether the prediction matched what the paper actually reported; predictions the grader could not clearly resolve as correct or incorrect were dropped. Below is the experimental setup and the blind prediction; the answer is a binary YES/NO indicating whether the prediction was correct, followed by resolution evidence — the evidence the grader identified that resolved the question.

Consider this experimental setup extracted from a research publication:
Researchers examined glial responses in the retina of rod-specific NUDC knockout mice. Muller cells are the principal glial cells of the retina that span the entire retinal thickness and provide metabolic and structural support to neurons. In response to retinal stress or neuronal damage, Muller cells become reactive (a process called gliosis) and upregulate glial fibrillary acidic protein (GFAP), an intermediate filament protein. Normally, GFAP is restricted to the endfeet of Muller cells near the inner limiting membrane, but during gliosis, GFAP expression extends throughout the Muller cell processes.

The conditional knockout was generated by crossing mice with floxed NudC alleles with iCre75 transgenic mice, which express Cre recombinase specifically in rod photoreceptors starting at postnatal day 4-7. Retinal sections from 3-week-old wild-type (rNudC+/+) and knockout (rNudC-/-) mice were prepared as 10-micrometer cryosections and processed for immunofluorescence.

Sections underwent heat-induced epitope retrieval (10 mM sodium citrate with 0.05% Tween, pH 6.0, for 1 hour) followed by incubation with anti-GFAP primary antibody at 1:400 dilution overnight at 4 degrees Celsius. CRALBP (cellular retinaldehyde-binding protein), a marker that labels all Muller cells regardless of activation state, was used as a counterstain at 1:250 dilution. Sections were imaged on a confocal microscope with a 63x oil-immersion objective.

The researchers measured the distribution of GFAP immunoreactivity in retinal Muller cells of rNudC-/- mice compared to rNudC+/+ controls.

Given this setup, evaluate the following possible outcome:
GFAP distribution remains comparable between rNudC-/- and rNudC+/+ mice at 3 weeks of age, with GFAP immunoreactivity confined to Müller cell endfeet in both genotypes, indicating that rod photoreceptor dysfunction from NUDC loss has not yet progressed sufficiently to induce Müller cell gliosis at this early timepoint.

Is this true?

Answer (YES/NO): NO